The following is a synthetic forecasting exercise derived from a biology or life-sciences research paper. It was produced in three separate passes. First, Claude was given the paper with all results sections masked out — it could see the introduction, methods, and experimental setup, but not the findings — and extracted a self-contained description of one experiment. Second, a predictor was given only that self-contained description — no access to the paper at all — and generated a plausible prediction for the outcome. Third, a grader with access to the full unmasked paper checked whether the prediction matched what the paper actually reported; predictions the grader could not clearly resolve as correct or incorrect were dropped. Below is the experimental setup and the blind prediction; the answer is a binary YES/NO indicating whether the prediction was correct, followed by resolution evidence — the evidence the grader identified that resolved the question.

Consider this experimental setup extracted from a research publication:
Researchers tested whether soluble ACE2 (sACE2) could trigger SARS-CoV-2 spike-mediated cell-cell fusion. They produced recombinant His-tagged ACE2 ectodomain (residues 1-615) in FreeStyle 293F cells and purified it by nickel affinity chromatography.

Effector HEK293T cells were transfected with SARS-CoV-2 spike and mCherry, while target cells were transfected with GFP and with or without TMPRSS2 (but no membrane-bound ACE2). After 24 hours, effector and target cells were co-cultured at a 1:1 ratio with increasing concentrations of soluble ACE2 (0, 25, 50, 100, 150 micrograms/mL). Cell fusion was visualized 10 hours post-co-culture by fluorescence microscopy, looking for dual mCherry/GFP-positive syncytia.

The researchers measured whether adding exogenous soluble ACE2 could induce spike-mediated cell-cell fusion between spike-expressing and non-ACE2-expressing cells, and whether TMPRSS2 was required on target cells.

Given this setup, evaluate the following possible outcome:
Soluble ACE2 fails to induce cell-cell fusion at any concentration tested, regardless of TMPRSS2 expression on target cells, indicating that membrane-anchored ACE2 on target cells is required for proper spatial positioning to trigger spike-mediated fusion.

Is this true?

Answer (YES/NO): NO